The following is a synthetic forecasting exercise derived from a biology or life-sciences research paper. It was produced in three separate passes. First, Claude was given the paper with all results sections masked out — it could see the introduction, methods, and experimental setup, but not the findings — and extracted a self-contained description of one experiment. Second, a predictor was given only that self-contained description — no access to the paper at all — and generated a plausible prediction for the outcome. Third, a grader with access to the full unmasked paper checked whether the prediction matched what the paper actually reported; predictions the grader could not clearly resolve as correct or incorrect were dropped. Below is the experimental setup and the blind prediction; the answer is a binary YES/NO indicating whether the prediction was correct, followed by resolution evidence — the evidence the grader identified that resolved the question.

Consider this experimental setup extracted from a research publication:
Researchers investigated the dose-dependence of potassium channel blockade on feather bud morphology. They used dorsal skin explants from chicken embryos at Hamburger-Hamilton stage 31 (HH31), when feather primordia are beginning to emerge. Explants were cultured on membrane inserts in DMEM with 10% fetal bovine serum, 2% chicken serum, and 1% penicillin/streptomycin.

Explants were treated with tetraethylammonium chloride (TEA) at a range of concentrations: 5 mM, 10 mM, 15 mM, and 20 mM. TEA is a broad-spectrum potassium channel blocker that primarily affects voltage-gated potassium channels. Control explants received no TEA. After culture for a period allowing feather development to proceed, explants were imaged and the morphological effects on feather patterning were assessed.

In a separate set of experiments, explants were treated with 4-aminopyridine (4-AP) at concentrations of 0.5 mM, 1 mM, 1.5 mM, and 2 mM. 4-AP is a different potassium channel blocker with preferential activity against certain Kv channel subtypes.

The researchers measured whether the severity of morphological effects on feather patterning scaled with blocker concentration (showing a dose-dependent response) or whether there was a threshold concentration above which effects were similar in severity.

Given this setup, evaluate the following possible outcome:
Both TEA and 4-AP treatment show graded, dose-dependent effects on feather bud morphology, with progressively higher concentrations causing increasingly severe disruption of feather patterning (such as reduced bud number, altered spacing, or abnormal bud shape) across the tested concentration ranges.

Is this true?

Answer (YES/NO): NO